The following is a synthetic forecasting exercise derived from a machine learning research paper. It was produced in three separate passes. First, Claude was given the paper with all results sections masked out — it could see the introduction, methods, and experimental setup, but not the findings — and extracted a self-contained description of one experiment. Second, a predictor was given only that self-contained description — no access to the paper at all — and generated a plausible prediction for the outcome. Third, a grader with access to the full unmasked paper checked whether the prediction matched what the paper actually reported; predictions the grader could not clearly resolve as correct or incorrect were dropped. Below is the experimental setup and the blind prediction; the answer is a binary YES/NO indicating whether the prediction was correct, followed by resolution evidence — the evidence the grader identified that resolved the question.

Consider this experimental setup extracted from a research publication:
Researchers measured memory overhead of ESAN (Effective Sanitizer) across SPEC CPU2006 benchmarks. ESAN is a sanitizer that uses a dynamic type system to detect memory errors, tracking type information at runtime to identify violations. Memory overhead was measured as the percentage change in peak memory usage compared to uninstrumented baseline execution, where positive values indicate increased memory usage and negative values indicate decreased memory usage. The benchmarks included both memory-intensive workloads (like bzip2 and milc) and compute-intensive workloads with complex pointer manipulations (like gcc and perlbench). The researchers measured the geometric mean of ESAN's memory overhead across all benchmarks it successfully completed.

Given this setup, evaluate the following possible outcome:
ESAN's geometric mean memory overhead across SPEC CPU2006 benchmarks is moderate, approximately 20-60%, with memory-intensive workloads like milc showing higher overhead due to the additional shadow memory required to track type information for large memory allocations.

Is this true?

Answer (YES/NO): NO